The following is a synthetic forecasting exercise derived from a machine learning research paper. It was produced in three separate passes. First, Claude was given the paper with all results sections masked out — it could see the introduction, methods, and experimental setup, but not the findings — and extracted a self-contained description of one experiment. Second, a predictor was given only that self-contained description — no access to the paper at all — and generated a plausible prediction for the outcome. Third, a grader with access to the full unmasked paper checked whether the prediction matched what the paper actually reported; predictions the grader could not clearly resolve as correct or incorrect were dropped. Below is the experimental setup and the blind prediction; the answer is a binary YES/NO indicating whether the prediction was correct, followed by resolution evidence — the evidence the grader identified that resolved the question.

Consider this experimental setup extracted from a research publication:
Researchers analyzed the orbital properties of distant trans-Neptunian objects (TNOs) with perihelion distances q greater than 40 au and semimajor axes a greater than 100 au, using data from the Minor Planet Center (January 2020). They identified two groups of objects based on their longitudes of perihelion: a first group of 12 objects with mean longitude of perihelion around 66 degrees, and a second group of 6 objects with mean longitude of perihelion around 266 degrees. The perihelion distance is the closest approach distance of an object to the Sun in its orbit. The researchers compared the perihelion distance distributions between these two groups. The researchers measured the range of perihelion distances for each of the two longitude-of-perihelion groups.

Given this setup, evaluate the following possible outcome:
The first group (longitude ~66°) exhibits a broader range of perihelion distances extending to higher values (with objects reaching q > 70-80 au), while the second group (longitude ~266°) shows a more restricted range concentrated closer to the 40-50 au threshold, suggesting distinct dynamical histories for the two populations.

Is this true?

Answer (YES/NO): YES